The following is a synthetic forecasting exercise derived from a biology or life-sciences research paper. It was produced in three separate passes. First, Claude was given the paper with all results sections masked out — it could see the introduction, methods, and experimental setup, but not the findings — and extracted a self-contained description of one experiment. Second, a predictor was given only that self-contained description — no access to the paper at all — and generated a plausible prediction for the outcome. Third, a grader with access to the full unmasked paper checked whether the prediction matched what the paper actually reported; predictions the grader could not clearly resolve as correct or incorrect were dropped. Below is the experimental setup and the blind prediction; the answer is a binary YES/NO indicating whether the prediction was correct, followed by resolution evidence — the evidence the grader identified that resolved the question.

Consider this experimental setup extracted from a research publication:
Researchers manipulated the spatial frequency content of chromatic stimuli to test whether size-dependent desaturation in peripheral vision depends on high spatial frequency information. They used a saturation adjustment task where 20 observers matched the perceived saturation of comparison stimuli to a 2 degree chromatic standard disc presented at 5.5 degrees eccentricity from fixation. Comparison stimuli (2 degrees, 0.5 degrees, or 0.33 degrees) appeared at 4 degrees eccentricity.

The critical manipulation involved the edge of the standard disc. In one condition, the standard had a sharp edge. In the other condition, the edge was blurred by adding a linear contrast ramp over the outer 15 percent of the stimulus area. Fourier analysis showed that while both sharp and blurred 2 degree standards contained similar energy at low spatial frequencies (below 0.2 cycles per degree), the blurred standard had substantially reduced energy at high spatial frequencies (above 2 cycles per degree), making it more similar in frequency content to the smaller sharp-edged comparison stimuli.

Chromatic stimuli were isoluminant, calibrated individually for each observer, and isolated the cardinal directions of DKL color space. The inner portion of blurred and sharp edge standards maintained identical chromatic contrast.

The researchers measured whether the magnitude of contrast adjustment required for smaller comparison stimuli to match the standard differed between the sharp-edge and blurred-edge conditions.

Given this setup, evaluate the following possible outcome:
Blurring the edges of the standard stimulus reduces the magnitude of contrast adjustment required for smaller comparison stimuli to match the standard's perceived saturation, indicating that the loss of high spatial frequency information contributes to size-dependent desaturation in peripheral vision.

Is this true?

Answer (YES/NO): YES